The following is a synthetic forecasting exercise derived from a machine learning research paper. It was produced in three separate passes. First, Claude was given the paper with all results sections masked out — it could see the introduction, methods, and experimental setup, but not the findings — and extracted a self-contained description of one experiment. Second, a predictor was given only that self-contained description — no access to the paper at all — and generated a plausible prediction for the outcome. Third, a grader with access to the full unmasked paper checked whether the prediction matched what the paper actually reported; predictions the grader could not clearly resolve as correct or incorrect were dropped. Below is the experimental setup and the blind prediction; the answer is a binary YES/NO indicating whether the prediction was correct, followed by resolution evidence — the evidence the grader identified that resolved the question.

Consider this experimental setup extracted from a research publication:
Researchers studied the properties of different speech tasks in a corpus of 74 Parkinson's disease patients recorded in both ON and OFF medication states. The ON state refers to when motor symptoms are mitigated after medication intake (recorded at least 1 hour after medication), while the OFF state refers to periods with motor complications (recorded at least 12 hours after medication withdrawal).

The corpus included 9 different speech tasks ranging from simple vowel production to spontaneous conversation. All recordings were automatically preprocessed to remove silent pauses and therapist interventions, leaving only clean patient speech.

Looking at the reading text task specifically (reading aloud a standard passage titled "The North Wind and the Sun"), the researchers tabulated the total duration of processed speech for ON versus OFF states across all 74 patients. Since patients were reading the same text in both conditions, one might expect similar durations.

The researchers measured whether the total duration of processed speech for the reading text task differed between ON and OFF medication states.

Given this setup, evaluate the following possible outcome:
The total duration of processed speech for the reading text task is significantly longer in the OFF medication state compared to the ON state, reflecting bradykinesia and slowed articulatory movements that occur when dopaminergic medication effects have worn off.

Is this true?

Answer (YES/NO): YES